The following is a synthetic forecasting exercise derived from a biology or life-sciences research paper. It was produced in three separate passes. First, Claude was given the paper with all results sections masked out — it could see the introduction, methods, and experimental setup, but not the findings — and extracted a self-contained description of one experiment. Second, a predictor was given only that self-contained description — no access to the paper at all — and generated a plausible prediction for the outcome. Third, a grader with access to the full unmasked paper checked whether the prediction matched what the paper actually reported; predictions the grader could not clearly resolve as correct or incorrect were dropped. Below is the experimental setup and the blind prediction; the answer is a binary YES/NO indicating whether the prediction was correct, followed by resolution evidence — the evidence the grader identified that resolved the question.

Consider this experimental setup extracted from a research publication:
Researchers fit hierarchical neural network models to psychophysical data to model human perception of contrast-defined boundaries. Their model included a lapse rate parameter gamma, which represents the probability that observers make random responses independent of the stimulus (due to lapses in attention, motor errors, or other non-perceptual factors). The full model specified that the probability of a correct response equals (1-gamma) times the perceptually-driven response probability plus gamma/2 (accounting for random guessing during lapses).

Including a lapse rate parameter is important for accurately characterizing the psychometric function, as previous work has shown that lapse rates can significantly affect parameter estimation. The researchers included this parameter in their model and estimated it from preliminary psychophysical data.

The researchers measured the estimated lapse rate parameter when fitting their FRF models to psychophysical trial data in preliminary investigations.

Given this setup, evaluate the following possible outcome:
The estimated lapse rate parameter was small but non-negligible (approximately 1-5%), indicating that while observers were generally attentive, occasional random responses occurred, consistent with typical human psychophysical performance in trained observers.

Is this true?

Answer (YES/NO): NO